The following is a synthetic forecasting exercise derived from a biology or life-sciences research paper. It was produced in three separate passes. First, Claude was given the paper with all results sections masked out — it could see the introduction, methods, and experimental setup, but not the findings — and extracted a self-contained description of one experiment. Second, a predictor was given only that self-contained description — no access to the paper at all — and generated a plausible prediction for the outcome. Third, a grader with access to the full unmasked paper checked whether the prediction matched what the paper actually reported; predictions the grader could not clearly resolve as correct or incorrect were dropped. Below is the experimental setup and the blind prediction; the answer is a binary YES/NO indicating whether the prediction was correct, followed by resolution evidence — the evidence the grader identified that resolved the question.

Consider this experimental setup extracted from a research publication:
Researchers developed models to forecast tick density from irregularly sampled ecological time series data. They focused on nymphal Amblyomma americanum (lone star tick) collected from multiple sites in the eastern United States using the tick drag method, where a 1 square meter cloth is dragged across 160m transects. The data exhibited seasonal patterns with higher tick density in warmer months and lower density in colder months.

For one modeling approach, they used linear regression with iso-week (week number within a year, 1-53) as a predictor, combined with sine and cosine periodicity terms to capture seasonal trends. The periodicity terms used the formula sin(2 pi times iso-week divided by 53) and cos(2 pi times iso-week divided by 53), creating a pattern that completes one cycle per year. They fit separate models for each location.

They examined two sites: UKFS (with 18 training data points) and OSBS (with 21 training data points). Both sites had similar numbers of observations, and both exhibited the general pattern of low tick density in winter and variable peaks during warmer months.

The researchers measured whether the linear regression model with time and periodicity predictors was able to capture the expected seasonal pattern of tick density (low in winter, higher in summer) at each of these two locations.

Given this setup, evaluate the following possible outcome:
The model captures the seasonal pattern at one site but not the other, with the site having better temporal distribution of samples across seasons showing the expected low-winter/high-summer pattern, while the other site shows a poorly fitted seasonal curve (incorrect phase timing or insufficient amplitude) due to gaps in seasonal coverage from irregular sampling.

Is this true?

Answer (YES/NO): NO